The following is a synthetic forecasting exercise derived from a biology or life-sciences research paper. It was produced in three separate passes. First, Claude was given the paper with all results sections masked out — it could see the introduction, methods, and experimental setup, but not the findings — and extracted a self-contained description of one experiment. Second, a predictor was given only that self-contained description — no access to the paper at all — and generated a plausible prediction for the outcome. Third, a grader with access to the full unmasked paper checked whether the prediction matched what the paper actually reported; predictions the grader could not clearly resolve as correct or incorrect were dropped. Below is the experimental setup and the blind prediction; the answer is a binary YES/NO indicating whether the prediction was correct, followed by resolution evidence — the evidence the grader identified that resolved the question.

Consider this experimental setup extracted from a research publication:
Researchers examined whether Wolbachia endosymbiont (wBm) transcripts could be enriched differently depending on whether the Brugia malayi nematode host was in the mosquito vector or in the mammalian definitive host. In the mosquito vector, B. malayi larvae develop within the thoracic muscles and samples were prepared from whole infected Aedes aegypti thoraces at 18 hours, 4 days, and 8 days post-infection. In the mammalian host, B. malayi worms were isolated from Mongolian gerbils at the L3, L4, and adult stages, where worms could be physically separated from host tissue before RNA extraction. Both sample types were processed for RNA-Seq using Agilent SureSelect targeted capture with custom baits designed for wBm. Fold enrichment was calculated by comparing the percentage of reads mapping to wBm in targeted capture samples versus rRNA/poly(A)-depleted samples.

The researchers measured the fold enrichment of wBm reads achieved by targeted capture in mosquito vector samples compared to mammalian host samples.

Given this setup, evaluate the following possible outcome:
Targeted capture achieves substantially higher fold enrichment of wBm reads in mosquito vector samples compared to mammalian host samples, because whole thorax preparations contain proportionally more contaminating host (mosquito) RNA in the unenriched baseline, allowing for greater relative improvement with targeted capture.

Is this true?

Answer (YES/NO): YES